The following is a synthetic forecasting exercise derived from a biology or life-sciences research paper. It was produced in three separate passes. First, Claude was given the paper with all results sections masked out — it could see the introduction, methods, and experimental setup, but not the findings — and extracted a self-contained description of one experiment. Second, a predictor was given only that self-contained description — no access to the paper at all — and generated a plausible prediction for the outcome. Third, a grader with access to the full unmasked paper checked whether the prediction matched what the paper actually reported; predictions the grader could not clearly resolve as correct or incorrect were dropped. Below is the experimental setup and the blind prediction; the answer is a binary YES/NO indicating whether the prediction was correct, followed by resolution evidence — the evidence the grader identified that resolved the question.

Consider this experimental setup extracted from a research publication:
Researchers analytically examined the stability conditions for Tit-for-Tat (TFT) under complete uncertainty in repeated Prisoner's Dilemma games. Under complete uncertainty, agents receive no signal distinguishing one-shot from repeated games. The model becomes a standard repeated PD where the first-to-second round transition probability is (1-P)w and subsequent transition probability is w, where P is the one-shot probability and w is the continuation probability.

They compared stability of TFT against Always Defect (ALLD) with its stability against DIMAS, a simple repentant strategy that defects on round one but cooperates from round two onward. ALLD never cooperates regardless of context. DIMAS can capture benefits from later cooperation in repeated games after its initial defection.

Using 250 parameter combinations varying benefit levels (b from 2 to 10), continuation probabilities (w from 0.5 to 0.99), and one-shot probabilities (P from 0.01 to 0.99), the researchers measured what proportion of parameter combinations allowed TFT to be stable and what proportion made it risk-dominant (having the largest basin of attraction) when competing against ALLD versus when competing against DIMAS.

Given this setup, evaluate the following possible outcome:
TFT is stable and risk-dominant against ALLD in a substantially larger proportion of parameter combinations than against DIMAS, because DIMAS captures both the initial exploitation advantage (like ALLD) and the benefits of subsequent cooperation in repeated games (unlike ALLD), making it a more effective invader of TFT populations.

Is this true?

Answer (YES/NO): YES